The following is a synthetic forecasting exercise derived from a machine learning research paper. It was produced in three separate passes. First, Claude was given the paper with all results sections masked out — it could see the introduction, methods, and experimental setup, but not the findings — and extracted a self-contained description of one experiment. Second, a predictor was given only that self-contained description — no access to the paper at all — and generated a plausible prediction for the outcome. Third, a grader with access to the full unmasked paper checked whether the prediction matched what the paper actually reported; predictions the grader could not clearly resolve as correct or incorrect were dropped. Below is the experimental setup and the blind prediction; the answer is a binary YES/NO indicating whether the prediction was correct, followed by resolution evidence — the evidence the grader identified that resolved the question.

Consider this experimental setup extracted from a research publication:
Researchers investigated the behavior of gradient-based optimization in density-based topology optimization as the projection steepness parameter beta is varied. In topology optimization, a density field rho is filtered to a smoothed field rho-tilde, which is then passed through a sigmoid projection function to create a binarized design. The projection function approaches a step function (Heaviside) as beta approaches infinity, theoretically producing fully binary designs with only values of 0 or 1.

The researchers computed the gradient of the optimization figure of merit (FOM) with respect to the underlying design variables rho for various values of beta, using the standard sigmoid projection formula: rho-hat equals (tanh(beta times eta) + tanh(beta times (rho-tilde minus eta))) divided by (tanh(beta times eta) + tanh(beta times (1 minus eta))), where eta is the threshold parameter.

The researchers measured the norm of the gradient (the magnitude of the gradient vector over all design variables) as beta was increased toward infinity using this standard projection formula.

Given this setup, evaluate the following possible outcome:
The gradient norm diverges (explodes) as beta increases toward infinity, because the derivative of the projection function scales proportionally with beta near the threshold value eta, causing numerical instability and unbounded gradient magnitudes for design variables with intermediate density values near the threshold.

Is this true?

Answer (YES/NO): NO